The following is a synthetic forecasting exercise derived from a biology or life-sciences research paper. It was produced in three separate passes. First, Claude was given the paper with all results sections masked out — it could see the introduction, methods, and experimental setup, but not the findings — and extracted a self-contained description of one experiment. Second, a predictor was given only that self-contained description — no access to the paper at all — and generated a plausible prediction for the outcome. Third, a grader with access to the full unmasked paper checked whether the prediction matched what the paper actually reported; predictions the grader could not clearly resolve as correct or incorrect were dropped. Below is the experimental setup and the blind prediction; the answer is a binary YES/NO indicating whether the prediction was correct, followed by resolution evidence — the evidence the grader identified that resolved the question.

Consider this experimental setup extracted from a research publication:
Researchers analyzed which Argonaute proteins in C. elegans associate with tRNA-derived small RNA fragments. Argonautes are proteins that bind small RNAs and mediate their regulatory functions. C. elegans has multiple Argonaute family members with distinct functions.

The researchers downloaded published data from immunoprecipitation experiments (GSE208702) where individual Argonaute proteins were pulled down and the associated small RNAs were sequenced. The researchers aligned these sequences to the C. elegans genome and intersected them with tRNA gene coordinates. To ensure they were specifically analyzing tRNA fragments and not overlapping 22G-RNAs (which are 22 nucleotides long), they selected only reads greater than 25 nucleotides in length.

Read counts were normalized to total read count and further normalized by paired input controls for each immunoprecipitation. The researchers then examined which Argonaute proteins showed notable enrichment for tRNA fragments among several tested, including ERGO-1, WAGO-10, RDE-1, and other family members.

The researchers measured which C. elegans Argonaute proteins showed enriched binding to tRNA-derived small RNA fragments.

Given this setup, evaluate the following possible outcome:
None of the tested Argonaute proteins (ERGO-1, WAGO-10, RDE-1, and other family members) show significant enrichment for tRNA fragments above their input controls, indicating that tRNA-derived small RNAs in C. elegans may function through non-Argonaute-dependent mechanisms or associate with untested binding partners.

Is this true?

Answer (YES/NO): NO